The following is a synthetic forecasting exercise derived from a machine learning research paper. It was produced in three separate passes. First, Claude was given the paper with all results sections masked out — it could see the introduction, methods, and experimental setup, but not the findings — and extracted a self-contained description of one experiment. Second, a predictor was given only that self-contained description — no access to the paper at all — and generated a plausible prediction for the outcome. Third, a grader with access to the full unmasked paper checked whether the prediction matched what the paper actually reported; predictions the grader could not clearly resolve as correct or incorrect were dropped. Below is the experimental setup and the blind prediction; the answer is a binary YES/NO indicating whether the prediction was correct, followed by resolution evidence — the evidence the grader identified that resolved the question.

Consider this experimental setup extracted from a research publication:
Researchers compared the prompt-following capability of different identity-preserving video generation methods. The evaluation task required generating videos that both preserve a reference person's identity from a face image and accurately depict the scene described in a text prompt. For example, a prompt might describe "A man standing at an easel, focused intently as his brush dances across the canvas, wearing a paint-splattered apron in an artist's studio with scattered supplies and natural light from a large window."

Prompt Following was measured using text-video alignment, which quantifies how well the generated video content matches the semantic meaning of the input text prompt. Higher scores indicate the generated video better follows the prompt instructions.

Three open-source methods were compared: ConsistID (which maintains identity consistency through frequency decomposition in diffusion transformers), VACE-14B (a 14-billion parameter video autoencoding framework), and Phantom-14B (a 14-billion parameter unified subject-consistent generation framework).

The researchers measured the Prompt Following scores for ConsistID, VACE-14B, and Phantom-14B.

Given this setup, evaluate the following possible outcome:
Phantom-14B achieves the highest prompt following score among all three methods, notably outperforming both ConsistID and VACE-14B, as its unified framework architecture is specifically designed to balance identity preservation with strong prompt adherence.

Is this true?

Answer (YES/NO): NO